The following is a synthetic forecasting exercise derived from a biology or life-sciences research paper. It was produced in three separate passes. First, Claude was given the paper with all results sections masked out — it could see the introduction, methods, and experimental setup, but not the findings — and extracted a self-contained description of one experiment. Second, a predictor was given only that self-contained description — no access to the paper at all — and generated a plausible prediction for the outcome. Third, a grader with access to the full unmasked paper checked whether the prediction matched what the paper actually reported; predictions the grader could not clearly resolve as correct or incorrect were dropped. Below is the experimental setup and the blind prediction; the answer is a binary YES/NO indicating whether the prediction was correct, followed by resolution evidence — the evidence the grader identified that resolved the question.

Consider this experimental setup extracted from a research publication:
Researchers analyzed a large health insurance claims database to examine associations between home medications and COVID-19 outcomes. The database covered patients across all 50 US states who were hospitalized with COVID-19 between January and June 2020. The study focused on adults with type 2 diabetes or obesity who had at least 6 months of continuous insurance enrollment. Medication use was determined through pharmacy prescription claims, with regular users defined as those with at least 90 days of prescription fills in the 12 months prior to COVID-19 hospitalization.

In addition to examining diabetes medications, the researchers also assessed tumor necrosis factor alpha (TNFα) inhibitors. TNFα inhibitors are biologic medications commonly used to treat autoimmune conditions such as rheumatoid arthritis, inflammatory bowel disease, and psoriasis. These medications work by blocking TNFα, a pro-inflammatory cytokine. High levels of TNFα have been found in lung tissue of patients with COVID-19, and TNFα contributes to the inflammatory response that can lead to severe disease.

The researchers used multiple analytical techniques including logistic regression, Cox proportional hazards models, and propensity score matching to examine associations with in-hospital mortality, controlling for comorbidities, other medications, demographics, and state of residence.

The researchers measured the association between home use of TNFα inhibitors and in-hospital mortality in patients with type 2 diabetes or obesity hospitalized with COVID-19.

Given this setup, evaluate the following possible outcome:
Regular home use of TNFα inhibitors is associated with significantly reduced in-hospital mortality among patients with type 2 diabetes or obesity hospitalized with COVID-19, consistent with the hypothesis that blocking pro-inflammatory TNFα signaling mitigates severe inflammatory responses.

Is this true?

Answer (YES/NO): NO